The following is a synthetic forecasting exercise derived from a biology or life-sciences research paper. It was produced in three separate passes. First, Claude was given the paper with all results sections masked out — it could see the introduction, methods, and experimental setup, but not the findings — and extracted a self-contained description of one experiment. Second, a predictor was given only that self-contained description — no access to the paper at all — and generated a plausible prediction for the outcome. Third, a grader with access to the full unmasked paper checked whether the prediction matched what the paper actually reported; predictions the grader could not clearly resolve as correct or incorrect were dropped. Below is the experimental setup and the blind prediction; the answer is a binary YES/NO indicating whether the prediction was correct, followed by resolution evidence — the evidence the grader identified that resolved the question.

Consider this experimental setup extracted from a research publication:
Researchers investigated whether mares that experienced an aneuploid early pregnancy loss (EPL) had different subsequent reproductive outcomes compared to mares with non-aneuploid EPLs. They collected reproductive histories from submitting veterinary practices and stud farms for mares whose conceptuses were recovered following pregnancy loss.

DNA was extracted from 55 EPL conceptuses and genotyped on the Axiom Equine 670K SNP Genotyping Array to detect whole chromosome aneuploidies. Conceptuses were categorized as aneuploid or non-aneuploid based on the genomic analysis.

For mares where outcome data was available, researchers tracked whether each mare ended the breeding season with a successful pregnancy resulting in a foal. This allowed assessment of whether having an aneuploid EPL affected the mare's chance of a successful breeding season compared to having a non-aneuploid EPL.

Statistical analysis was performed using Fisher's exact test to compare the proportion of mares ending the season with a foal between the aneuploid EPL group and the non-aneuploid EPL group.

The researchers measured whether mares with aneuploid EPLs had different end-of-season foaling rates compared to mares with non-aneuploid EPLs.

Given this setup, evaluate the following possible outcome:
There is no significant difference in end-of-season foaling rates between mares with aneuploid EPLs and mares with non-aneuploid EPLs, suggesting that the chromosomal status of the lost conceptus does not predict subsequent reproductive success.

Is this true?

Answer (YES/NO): NO